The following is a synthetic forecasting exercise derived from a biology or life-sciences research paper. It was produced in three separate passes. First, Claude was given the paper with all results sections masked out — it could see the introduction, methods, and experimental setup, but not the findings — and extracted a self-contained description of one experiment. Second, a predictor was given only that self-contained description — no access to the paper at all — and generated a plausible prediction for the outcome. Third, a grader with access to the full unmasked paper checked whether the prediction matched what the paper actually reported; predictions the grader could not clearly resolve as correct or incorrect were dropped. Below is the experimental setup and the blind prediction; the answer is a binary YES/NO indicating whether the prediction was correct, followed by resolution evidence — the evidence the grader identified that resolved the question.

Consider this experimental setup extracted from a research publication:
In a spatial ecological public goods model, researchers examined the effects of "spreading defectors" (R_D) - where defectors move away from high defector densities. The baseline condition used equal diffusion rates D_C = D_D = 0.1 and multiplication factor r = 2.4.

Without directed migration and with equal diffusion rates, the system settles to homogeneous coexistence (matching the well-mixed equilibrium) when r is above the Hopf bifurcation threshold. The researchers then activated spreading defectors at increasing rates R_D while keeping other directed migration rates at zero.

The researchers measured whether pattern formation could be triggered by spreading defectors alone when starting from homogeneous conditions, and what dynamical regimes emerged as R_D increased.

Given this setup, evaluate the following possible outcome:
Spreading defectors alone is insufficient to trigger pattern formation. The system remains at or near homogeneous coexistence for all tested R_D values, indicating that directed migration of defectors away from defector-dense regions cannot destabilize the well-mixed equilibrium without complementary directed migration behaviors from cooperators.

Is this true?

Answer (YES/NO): NO